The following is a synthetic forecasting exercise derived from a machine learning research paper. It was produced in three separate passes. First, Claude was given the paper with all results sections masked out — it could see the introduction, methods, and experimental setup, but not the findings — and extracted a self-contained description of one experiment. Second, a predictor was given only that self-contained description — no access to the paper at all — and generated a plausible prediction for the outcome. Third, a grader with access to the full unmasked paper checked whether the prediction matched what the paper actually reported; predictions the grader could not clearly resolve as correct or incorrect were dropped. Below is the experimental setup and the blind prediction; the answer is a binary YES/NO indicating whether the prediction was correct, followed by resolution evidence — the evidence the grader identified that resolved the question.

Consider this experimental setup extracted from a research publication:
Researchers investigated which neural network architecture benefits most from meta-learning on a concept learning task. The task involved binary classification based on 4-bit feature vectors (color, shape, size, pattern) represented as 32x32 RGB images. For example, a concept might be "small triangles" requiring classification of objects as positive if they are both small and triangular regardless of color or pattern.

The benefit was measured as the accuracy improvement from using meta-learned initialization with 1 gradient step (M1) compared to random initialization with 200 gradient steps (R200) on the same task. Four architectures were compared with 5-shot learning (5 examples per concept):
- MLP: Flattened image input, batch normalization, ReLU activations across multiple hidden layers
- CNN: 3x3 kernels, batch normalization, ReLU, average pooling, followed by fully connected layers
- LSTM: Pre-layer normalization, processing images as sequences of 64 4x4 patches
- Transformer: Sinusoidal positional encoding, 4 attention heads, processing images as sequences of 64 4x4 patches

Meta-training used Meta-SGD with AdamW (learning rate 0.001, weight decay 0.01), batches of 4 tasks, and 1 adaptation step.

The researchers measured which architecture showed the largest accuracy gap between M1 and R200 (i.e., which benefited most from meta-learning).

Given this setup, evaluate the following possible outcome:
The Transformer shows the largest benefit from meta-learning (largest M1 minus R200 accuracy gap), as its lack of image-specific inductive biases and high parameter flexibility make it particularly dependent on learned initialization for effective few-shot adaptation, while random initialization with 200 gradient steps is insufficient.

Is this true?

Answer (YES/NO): NO